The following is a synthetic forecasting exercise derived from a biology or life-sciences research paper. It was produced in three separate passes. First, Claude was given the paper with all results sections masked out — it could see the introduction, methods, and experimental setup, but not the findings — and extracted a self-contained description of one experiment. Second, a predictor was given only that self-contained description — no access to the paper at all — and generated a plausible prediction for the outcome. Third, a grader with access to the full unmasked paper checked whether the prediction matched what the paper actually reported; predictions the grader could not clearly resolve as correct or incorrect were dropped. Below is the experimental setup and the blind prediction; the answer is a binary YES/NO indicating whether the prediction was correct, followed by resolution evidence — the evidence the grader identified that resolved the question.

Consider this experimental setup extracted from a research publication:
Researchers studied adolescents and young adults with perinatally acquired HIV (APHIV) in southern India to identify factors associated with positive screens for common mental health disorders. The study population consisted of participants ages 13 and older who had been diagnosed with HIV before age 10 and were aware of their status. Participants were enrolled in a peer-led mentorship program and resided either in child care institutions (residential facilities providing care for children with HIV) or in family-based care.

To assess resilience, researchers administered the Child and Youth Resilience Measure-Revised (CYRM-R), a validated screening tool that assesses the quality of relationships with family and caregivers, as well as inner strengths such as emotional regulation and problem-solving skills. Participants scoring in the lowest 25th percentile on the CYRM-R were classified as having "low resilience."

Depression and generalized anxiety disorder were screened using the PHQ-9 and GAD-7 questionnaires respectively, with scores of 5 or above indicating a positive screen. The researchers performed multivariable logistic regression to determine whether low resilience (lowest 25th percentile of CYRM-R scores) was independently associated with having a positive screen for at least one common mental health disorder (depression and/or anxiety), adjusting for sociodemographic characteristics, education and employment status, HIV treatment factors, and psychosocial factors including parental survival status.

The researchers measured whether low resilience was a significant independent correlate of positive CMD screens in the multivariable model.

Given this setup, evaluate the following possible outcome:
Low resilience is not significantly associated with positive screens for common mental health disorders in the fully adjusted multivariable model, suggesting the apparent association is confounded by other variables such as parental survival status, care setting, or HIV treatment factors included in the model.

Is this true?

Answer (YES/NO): NO